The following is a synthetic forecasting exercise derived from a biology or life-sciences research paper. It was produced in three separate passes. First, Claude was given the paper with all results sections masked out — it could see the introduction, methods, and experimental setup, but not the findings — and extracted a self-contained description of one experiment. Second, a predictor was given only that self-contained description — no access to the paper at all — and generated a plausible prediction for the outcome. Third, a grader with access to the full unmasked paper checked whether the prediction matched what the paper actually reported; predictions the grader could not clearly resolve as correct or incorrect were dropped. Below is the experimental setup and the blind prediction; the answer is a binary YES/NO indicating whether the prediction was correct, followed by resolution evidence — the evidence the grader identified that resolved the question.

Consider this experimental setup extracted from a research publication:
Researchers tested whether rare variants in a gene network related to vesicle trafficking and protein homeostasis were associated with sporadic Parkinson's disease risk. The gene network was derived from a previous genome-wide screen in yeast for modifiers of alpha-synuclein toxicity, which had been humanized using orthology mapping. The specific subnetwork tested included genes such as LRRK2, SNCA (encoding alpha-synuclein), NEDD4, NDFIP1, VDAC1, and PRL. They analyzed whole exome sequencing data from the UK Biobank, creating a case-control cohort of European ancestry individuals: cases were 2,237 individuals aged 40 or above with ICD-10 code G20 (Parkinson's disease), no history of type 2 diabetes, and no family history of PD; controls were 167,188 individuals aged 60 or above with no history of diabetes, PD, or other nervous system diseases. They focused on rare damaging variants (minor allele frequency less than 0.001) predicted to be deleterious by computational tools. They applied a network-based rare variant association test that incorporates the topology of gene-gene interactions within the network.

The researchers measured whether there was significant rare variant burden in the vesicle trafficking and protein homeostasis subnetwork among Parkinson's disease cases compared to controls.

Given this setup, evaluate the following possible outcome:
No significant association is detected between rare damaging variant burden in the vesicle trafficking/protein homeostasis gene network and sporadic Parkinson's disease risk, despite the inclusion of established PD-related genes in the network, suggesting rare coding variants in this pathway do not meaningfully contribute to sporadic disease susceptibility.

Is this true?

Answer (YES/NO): NO